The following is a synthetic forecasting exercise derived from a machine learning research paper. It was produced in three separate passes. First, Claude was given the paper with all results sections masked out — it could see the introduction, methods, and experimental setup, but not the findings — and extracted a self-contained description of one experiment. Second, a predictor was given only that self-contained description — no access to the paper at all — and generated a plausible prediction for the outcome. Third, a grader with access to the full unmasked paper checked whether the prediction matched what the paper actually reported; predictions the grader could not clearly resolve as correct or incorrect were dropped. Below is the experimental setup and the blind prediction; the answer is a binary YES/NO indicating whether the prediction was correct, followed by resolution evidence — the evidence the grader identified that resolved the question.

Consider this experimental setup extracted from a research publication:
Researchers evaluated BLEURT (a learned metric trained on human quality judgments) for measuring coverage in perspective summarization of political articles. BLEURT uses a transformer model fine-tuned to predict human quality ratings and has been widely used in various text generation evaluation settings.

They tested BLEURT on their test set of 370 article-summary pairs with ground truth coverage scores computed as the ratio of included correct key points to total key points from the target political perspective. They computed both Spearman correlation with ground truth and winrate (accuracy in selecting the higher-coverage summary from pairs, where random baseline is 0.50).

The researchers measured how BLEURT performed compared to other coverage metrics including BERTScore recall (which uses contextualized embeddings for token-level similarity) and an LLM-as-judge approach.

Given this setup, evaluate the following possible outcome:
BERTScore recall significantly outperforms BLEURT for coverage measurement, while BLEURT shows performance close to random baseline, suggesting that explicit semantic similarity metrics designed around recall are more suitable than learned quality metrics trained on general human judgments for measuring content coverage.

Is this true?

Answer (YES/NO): YES